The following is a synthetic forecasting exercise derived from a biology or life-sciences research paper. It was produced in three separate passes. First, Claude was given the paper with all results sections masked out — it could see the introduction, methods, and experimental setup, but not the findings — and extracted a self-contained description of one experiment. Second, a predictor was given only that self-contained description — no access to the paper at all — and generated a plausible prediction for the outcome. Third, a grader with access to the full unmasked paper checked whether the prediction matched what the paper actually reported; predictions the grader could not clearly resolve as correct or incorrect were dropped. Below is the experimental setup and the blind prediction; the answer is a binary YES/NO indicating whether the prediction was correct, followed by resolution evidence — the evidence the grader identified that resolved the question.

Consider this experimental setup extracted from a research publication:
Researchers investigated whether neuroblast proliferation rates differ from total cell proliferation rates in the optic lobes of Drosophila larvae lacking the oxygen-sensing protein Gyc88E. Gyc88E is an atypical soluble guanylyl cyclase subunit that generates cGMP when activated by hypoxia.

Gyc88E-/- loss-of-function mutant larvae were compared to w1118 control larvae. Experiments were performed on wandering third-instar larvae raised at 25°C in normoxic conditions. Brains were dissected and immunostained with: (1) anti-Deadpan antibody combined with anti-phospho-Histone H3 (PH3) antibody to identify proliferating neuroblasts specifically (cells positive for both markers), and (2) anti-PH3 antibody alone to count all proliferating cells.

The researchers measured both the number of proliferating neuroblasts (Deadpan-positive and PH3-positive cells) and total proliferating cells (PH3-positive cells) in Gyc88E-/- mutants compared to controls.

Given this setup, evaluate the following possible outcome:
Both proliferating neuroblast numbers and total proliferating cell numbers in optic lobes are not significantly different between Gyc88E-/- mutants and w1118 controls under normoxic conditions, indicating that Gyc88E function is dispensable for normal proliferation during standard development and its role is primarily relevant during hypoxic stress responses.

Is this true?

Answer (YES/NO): NO